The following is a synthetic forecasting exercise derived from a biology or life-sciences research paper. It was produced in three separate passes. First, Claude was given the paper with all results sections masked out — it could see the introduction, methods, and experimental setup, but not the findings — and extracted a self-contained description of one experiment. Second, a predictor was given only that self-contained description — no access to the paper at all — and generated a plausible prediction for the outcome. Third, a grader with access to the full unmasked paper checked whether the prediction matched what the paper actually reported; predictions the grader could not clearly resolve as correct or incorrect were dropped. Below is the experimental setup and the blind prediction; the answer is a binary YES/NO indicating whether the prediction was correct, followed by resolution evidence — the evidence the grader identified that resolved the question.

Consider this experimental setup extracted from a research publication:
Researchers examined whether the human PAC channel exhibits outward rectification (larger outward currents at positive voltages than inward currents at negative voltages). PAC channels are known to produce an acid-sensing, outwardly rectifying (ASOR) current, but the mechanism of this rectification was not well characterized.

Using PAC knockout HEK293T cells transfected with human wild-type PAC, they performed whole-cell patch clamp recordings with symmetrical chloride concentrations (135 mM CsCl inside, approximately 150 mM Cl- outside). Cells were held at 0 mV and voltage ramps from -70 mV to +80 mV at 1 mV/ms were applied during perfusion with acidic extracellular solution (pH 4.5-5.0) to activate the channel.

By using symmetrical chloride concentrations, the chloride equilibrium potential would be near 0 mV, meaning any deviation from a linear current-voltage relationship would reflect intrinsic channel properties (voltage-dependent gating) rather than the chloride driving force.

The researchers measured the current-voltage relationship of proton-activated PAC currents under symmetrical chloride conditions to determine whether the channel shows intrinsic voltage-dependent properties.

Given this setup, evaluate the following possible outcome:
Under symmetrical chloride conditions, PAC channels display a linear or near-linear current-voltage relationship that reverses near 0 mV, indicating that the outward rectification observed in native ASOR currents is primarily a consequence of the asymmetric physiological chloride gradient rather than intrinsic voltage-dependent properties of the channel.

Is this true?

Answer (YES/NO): NO